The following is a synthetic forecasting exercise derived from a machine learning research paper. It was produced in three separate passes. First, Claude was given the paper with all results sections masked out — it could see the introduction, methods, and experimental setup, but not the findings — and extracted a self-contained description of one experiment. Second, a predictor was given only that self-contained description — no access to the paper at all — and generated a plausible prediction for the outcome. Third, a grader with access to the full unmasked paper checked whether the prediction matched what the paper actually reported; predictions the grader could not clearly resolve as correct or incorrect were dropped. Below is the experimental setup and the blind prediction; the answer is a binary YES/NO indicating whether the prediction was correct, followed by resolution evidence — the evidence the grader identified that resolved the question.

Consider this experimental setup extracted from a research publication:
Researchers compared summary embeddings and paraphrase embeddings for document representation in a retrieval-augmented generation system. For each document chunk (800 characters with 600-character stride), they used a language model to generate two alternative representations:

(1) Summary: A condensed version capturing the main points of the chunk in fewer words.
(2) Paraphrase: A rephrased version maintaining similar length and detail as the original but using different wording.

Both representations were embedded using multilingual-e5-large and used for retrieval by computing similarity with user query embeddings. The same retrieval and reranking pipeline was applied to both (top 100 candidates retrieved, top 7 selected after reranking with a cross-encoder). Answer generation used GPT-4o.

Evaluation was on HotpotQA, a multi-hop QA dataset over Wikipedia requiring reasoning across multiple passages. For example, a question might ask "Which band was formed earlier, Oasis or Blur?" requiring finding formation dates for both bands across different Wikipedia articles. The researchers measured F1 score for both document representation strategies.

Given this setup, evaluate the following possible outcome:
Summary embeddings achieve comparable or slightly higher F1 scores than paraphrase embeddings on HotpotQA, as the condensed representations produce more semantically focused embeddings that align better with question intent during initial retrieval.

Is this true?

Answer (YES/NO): NO